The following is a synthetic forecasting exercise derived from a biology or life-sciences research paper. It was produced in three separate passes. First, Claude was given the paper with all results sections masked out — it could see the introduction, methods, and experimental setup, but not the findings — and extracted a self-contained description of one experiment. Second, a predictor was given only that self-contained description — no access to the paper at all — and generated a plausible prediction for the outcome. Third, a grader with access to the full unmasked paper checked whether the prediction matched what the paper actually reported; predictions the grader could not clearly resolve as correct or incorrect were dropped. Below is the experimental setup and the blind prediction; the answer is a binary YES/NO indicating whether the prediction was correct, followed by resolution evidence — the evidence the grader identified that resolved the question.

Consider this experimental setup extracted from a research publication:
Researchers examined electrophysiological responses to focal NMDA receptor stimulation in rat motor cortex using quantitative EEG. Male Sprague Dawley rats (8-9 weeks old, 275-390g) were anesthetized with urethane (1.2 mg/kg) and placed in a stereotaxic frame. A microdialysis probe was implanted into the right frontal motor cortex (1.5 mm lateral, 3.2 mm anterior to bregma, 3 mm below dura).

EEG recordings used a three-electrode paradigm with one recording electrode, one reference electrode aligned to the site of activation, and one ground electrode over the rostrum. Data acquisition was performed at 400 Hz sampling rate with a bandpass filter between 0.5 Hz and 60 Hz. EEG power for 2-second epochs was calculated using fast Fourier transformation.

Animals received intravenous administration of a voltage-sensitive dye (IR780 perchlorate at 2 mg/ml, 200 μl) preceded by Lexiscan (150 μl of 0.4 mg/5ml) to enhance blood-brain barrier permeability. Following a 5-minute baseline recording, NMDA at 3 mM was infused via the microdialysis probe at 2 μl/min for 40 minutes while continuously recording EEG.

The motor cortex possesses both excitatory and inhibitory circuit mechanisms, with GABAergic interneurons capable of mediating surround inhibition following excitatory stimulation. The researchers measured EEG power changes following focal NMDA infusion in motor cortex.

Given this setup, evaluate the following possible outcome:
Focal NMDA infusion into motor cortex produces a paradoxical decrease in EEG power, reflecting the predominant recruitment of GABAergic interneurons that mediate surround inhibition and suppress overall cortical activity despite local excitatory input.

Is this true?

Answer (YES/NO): YES